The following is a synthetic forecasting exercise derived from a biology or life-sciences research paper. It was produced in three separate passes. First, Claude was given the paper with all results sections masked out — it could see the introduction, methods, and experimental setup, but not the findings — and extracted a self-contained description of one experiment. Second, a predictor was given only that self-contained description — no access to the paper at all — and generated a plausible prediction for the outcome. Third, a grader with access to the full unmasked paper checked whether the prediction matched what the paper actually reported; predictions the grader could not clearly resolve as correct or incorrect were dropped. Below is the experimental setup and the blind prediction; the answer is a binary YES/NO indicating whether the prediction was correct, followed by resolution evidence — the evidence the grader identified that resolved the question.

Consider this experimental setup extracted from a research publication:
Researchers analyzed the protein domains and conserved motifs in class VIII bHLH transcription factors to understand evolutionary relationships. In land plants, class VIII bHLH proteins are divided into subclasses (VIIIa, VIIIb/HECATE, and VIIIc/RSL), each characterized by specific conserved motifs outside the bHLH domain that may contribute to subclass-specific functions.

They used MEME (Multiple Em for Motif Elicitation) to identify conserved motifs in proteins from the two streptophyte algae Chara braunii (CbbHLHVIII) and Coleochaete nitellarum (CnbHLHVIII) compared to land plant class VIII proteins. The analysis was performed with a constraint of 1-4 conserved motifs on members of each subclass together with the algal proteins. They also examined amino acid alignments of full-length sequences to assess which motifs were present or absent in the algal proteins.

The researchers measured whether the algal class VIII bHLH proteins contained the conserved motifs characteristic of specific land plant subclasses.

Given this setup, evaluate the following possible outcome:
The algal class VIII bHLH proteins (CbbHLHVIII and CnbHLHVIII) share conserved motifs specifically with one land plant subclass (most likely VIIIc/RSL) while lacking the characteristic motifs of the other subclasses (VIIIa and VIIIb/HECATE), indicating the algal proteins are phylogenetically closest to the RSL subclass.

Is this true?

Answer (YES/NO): NO